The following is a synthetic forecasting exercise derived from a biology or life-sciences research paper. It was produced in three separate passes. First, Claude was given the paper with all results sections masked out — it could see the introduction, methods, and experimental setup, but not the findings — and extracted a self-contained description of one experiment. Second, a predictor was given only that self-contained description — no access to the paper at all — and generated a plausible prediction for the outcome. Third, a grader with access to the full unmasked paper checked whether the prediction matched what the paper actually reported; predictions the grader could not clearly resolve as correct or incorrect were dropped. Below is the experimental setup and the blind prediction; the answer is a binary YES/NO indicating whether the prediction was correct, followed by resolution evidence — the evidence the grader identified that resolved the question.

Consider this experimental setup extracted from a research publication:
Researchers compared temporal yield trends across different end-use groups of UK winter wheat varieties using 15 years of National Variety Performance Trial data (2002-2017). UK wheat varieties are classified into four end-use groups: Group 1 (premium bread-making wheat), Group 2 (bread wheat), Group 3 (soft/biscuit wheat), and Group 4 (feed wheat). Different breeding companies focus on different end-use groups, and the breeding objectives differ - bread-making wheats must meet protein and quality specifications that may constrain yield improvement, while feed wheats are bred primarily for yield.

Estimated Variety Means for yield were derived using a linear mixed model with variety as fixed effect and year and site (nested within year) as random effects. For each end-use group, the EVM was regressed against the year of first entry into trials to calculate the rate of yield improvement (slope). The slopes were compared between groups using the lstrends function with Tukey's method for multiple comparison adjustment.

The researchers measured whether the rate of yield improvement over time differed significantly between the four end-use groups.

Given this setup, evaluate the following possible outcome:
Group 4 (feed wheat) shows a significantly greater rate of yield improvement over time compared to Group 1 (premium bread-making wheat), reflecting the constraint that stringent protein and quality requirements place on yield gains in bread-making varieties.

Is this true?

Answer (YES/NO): NO